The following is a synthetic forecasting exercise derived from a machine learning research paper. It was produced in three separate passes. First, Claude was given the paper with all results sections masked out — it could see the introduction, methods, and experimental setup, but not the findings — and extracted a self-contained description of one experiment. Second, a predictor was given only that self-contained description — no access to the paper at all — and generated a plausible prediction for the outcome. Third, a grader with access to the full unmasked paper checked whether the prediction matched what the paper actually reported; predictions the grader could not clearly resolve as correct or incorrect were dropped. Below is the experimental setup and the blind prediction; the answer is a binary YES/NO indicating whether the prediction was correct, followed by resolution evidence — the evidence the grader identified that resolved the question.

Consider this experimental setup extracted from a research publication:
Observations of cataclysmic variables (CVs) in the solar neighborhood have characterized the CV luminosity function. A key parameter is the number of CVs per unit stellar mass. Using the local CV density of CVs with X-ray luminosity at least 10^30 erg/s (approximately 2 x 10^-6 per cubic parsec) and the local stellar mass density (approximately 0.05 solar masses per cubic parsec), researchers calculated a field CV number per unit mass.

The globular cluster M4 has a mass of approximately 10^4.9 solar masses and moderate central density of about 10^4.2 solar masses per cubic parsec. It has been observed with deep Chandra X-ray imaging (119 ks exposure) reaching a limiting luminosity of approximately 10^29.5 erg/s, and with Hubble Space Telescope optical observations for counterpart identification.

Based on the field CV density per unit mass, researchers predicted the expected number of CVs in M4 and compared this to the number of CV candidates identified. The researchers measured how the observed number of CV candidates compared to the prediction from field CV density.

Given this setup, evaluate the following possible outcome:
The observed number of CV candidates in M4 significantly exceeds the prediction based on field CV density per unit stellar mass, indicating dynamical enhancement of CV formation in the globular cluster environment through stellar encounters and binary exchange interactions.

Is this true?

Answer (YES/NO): NO